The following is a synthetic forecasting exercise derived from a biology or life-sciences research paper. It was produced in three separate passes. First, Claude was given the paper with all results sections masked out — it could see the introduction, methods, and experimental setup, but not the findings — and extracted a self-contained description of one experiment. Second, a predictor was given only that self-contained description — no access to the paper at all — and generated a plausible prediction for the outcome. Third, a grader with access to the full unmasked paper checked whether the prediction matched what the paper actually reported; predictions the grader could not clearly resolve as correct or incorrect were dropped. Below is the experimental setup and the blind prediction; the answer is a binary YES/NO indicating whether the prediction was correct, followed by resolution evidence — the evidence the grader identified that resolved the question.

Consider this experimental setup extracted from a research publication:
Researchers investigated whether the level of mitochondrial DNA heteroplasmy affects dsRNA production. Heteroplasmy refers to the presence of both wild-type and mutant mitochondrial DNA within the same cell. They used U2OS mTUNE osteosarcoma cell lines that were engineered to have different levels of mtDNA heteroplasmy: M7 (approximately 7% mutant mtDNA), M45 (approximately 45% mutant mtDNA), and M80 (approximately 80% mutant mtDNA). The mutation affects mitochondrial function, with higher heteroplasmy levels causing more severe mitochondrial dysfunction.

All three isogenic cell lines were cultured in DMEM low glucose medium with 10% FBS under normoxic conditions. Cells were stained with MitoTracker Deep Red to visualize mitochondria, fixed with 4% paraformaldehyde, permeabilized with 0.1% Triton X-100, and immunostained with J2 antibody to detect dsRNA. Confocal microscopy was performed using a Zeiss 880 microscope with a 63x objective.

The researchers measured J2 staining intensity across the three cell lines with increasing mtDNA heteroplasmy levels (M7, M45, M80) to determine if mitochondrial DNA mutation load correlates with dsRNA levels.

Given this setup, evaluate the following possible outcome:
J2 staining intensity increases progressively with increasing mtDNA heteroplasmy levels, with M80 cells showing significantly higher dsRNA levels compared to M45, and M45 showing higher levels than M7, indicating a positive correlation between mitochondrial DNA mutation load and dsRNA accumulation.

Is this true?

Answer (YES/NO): NO